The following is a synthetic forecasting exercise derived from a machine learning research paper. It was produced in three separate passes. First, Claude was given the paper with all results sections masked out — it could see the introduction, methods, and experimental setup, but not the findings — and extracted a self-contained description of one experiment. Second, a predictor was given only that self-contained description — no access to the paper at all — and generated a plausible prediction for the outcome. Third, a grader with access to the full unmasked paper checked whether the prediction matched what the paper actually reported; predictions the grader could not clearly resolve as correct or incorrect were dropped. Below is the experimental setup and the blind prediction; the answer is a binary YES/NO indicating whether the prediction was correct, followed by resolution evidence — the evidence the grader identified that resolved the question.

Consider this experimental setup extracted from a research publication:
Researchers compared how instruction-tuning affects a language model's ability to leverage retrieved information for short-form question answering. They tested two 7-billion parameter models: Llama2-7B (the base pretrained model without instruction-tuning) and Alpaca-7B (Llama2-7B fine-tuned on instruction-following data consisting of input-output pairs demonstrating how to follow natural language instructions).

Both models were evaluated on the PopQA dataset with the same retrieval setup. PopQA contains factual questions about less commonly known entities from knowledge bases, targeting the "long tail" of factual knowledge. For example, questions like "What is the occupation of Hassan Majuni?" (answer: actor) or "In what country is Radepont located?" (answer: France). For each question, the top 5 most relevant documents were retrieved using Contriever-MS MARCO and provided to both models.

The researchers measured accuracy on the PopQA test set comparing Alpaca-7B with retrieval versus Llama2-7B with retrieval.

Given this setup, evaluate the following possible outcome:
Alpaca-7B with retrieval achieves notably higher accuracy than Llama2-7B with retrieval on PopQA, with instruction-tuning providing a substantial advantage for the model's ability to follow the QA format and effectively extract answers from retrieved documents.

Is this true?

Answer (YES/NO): YES